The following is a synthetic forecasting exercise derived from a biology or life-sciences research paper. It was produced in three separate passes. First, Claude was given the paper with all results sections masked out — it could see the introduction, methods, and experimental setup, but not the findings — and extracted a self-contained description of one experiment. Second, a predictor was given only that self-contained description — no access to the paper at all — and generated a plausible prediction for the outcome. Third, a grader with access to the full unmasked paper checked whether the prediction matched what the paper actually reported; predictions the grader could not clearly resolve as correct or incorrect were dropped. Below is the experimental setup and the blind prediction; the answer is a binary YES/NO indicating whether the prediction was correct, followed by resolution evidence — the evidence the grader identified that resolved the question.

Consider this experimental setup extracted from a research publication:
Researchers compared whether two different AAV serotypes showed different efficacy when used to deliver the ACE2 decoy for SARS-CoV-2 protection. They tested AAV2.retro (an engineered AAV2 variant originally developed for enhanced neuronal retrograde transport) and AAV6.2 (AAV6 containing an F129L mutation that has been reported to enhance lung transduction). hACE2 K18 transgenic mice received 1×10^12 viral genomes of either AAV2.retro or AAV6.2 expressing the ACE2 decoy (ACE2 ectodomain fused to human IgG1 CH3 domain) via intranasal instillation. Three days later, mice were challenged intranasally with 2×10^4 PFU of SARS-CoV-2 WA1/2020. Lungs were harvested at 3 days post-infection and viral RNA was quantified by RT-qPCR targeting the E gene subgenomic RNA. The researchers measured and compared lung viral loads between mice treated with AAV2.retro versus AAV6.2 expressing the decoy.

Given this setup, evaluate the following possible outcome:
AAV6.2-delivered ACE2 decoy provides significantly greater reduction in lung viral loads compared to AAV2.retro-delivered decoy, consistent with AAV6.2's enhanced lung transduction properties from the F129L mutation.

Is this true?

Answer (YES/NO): NO